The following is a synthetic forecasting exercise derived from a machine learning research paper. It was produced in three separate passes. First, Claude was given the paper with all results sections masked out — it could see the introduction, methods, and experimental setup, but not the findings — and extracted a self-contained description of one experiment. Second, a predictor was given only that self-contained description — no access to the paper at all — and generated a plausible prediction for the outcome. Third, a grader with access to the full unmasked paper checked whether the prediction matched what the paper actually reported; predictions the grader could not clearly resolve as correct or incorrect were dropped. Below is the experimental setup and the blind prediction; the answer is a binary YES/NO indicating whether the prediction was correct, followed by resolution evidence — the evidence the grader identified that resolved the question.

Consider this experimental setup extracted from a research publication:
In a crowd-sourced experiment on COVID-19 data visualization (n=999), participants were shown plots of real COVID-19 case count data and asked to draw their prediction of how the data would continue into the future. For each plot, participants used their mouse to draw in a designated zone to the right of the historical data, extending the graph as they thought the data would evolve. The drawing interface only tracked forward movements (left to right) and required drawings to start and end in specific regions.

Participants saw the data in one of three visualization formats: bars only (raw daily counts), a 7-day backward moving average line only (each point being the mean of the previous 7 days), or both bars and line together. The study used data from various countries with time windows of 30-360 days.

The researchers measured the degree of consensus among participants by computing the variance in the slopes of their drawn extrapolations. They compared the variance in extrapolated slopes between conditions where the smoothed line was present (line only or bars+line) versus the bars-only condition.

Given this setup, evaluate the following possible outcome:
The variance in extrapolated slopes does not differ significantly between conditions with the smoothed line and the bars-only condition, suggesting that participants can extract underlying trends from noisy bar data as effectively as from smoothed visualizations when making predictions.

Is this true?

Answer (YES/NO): NO